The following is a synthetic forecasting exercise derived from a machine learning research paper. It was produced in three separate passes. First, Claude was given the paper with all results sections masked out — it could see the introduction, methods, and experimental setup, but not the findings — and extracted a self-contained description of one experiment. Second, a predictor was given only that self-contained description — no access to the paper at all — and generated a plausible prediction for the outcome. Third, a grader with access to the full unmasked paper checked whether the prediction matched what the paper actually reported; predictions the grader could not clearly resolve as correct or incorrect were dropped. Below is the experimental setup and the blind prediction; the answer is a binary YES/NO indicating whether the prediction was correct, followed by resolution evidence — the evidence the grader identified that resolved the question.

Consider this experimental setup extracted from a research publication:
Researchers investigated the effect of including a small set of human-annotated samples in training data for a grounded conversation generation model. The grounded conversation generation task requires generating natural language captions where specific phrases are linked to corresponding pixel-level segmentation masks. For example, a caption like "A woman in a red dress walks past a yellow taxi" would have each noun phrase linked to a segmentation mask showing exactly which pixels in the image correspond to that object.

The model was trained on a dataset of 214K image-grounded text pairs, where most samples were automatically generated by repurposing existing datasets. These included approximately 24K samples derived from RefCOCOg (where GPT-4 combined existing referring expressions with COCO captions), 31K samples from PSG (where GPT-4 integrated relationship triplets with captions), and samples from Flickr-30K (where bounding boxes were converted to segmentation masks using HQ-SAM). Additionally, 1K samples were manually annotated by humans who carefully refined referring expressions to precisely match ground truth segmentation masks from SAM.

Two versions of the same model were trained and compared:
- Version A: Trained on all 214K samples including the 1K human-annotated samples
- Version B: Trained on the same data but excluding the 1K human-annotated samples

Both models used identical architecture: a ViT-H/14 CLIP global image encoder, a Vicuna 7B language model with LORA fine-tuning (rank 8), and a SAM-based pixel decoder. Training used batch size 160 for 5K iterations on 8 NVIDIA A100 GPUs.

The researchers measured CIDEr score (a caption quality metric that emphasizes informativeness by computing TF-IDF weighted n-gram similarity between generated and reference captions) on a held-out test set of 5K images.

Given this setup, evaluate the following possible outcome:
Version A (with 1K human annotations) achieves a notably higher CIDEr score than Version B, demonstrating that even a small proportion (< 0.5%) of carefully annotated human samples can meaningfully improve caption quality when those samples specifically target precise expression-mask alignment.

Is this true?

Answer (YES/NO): YES